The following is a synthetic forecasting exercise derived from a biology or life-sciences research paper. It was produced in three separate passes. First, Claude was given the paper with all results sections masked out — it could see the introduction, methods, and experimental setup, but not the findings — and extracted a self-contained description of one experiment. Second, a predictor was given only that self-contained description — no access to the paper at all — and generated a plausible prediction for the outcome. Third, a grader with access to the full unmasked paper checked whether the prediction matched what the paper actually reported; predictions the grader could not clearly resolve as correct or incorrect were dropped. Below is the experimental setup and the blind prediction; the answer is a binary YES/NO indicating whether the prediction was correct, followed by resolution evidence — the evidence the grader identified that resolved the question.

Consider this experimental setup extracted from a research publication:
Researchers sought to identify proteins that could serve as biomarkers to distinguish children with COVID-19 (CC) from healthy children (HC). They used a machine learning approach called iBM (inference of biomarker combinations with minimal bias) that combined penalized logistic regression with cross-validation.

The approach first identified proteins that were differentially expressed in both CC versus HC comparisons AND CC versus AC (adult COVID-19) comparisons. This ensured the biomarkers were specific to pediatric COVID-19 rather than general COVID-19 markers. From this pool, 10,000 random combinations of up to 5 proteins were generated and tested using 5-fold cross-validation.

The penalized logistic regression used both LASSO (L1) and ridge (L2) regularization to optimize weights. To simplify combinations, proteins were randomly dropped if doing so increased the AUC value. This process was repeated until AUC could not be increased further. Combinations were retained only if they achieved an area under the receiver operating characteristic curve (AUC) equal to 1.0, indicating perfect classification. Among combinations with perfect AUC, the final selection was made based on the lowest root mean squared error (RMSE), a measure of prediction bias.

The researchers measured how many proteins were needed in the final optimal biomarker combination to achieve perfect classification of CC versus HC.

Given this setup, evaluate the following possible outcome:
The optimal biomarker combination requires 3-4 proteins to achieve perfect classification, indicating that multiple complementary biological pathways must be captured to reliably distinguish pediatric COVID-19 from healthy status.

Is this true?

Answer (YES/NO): NO